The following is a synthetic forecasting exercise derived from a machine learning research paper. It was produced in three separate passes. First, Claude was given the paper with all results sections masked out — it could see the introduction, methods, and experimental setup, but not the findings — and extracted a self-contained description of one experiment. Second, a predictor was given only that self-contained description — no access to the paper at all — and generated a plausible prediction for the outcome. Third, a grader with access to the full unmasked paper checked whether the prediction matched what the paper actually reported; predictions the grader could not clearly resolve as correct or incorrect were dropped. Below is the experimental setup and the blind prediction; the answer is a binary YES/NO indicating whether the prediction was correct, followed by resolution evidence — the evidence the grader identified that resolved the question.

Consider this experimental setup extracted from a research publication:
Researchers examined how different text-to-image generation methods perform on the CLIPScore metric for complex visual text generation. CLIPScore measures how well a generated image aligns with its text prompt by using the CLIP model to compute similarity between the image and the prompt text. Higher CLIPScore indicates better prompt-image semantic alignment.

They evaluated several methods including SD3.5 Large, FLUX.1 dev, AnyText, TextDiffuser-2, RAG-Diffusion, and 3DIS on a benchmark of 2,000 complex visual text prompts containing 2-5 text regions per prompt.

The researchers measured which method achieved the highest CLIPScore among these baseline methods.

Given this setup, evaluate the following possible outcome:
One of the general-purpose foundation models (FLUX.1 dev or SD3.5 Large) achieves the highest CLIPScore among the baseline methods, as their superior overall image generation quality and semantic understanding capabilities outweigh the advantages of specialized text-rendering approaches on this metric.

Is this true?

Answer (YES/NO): YES